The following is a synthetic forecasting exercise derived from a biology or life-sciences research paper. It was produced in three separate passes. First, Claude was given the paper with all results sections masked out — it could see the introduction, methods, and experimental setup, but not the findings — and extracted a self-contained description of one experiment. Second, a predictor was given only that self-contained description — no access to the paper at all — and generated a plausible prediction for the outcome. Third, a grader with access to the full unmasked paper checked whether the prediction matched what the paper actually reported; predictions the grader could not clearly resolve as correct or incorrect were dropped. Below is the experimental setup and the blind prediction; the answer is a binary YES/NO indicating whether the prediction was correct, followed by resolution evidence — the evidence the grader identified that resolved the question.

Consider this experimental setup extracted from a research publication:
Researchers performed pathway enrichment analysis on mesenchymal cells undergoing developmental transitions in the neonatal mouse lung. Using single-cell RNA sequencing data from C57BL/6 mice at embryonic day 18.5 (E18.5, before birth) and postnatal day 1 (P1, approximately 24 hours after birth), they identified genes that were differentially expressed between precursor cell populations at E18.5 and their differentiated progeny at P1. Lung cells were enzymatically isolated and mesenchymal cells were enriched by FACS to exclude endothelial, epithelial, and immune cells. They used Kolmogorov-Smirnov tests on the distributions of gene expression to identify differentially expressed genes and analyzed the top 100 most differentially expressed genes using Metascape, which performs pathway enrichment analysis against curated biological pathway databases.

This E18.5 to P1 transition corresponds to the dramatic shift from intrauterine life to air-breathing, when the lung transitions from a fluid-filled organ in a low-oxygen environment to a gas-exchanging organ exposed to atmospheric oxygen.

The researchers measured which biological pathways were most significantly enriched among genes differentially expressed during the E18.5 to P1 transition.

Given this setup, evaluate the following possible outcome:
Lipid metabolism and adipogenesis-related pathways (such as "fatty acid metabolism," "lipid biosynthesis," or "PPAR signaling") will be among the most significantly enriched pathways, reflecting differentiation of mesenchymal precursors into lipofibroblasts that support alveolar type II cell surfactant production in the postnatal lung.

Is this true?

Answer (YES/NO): NO